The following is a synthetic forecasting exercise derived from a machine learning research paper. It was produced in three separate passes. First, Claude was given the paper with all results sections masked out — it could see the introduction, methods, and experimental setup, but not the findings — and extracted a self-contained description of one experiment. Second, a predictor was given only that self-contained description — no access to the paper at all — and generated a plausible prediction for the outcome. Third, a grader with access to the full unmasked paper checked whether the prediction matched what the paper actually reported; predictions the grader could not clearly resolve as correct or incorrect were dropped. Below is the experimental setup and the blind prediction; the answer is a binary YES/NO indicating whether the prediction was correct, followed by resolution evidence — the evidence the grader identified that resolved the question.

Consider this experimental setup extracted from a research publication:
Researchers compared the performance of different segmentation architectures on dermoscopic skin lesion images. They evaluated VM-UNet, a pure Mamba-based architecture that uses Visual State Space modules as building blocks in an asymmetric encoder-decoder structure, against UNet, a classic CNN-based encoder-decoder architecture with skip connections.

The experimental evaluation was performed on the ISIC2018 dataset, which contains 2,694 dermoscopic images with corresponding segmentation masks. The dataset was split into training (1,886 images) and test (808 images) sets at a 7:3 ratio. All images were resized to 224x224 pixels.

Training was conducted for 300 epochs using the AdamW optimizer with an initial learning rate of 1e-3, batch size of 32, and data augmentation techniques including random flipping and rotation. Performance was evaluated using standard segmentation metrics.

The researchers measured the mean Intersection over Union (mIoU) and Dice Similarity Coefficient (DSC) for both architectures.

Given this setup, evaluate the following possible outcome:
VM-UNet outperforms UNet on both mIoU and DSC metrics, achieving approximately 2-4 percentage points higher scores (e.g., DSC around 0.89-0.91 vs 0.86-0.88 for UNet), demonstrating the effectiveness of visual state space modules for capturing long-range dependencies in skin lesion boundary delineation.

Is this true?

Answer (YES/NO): NO